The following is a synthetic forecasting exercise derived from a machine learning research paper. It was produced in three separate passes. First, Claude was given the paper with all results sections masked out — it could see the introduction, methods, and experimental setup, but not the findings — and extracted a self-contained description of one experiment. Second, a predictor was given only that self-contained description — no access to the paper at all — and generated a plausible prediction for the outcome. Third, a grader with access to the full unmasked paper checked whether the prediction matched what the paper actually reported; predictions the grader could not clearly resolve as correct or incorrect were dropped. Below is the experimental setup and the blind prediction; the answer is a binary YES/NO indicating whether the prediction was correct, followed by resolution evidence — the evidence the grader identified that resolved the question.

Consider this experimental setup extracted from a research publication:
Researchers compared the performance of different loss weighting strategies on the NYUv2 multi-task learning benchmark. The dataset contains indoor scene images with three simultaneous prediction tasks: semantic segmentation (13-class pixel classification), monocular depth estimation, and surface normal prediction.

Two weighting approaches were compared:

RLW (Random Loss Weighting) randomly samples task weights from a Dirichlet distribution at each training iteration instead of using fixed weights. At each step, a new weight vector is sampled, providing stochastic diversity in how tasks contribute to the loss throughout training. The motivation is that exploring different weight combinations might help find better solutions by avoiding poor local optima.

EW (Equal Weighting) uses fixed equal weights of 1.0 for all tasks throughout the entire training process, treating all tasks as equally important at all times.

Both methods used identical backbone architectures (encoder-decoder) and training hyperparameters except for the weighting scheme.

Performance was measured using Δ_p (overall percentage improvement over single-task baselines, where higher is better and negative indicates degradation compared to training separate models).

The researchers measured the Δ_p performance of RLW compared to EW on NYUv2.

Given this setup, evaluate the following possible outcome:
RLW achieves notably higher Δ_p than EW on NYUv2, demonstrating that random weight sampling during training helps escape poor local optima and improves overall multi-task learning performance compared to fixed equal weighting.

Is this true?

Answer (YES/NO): NO